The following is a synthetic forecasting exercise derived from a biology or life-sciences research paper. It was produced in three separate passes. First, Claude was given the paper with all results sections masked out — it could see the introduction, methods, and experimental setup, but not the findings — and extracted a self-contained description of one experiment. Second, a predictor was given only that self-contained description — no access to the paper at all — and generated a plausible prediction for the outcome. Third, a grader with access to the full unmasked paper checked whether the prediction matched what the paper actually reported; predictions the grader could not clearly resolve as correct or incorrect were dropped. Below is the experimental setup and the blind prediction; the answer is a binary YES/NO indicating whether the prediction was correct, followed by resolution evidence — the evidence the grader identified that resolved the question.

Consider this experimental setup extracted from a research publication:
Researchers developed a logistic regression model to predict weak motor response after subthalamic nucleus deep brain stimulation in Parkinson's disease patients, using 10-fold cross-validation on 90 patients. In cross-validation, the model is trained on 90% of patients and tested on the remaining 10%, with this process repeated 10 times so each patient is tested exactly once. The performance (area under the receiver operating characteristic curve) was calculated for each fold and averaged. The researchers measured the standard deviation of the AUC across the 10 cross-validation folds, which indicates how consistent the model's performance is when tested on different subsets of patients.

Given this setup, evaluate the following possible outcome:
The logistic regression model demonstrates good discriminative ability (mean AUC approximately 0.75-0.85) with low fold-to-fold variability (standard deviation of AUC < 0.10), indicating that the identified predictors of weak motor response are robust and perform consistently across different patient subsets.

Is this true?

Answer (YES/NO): NO